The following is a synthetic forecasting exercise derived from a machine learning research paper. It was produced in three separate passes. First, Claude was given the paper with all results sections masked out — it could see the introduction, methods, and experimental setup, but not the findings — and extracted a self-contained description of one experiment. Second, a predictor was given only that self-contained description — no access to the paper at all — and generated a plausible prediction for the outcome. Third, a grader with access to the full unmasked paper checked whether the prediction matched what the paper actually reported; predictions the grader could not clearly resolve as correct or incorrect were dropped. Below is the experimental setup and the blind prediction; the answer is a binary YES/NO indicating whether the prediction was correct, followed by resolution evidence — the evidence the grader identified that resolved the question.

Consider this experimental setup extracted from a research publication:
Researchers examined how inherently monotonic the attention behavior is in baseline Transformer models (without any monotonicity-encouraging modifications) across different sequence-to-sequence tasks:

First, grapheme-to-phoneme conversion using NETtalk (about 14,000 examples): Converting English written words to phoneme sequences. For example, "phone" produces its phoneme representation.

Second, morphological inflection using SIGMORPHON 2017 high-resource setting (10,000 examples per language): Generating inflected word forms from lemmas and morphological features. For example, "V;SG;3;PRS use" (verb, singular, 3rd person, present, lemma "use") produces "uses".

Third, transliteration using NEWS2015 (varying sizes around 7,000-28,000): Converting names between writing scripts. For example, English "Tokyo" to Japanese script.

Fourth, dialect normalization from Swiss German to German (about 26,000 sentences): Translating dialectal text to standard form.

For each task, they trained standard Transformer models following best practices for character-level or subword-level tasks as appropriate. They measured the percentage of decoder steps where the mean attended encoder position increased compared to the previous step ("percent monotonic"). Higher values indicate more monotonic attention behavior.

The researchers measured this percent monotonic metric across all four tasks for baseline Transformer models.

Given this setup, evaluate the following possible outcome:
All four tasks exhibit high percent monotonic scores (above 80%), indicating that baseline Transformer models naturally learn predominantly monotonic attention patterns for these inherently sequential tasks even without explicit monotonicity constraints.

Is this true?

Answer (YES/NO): NO